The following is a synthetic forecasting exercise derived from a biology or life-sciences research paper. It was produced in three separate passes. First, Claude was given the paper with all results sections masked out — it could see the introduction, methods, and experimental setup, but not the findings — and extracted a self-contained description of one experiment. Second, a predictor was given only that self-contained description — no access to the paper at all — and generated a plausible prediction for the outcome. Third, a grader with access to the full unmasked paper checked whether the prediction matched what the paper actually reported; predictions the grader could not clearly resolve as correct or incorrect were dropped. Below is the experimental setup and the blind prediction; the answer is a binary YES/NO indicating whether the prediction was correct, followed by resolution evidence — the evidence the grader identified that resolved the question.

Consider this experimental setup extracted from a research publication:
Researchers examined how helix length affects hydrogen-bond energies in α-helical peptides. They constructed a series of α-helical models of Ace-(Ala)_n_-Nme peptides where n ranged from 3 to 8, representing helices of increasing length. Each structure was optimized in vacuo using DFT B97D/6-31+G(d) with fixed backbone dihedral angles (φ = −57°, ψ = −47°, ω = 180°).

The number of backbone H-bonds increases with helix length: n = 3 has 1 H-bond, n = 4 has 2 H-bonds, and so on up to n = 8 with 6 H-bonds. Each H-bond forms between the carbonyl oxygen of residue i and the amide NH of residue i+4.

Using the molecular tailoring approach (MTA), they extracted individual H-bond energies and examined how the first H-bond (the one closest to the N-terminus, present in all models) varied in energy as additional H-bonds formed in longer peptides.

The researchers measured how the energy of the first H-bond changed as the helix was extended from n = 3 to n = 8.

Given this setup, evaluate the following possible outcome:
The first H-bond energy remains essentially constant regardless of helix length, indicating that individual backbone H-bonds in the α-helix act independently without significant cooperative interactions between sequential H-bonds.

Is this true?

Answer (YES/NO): NO